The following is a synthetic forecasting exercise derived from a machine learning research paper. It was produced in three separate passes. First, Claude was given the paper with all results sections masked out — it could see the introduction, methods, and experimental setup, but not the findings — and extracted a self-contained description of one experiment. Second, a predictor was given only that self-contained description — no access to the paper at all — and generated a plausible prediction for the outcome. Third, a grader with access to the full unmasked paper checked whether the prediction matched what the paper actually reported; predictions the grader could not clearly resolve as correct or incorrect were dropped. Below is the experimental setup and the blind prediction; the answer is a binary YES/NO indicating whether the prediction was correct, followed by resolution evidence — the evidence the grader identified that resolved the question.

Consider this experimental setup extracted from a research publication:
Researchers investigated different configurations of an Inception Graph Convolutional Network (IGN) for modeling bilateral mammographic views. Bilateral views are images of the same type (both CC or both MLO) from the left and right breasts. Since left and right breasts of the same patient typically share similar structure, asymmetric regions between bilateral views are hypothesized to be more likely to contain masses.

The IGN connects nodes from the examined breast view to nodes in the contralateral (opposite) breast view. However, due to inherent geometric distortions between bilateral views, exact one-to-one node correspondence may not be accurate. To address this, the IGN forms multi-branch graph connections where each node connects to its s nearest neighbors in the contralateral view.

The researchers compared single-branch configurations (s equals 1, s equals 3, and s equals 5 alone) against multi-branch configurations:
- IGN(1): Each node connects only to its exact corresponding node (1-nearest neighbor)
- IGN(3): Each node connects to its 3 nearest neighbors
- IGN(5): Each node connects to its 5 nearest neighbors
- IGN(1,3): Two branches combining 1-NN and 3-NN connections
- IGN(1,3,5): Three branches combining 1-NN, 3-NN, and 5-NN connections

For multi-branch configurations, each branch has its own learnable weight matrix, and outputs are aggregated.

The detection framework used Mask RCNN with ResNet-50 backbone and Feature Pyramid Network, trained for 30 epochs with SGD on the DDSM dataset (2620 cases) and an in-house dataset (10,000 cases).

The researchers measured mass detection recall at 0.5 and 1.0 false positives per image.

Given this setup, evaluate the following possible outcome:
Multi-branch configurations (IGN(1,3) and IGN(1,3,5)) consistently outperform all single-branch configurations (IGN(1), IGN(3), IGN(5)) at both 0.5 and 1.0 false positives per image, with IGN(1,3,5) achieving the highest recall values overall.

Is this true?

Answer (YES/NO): NO